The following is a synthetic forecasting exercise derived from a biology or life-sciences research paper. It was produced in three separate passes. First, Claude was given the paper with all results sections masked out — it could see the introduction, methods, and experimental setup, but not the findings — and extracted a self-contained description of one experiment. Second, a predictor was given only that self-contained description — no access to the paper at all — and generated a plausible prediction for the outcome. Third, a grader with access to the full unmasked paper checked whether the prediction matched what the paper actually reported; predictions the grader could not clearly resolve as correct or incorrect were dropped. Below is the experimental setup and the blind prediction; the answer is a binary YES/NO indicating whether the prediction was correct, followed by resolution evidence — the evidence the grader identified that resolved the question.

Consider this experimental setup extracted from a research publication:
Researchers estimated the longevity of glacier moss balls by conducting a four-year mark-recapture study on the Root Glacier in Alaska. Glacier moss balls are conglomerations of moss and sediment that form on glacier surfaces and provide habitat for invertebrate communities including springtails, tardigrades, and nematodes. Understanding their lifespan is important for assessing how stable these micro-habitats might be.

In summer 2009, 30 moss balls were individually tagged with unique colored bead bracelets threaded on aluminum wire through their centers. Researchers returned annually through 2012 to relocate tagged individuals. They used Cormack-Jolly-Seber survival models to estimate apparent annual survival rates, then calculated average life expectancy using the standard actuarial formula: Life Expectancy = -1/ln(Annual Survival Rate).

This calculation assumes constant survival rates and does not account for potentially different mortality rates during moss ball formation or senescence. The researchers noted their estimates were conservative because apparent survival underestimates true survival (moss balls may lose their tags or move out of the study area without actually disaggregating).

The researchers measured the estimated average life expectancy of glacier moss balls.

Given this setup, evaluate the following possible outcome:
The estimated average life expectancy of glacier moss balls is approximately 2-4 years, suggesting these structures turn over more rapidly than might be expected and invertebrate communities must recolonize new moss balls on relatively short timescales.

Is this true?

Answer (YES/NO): NO